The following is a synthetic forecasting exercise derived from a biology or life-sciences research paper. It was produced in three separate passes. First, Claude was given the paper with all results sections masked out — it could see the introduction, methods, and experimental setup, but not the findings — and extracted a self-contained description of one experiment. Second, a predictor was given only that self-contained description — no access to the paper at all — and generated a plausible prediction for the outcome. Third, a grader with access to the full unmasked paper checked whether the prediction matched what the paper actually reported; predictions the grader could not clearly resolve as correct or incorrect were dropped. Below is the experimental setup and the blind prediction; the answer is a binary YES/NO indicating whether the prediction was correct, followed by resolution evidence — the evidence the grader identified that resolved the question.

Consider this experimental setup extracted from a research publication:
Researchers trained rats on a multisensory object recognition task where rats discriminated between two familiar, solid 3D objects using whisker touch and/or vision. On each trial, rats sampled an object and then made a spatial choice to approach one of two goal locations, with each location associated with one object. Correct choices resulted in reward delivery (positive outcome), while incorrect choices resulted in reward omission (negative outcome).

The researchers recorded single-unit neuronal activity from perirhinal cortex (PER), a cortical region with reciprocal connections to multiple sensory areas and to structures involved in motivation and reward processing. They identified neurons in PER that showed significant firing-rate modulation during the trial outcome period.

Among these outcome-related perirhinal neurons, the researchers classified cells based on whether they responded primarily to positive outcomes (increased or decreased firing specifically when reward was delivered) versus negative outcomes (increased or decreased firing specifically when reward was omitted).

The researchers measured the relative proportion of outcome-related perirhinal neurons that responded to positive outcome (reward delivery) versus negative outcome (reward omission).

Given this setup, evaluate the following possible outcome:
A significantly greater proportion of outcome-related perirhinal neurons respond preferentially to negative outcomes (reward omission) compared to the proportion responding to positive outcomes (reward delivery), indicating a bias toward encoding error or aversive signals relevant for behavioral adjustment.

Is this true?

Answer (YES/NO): YES